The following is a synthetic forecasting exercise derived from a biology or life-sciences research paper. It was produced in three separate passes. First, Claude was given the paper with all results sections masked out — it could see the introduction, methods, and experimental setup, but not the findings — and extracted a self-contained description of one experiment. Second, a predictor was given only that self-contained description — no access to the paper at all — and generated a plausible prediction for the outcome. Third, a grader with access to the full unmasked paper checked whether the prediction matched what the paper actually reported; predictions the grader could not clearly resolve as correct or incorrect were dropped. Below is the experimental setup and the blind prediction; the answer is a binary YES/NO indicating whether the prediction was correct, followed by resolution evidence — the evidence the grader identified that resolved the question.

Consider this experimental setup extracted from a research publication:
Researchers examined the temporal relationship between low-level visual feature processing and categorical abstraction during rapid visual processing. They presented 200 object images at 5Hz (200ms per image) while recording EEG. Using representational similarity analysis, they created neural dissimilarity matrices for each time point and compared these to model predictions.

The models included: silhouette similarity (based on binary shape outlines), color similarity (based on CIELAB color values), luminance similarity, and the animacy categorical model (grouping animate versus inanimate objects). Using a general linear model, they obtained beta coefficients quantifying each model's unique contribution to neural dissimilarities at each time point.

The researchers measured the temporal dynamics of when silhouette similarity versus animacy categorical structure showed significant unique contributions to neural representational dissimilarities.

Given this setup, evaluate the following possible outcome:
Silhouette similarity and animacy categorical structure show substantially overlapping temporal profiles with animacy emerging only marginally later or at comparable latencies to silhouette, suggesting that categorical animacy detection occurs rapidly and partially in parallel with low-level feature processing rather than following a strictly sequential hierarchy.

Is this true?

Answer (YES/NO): NO